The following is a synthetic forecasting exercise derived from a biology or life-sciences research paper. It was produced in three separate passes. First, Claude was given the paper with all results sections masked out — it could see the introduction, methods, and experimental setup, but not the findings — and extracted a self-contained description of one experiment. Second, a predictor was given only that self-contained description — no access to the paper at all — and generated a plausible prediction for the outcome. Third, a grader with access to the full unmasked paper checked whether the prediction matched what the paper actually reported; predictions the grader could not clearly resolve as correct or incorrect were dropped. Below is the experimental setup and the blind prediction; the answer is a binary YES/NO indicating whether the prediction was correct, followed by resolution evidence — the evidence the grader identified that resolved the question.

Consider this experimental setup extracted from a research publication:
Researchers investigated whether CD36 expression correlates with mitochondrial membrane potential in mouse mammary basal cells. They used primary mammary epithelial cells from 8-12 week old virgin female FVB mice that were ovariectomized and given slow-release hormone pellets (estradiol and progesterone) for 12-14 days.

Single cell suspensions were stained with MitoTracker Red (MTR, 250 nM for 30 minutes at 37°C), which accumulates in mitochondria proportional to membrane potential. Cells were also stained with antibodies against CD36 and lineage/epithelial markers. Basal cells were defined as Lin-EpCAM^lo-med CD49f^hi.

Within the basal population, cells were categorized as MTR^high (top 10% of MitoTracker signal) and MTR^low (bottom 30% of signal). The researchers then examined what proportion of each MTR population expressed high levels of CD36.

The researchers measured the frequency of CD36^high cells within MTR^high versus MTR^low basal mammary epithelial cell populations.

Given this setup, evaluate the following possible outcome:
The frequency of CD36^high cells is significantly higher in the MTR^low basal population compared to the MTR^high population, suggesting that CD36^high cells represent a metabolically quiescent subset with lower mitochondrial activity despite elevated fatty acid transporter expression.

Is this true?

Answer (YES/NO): NO